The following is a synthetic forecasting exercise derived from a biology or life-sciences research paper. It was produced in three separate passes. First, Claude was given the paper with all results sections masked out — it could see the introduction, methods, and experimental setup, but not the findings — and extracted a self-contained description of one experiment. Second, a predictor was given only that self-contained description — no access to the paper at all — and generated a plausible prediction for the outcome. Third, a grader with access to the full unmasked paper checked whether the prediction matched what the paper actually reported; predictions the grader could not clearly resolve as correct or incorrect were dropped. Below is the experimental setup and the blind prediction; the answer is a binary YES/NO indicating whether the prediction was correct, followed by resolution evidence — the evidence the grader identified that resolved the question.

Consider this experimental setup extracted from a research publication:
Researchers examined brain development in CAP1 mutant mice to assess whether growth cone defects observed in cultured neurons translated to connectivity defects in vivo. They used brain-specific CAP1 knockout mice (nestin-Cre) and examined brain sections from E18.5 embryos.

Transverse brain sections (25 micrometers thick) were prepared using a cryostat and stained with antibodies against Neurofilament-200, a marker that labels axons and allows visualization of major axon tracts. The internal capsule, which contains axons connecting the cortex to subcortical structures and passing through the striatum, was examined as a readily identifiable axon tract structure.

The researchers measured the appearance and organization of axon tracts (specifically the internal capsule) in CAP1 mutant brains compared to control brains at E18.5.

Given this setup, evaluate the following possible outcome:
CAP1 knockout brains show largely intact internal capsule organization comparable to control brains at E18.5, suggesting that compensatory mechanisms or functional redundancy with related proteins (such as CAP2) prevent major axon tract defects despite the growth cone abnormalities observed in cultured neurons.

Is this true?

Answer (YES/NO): NO